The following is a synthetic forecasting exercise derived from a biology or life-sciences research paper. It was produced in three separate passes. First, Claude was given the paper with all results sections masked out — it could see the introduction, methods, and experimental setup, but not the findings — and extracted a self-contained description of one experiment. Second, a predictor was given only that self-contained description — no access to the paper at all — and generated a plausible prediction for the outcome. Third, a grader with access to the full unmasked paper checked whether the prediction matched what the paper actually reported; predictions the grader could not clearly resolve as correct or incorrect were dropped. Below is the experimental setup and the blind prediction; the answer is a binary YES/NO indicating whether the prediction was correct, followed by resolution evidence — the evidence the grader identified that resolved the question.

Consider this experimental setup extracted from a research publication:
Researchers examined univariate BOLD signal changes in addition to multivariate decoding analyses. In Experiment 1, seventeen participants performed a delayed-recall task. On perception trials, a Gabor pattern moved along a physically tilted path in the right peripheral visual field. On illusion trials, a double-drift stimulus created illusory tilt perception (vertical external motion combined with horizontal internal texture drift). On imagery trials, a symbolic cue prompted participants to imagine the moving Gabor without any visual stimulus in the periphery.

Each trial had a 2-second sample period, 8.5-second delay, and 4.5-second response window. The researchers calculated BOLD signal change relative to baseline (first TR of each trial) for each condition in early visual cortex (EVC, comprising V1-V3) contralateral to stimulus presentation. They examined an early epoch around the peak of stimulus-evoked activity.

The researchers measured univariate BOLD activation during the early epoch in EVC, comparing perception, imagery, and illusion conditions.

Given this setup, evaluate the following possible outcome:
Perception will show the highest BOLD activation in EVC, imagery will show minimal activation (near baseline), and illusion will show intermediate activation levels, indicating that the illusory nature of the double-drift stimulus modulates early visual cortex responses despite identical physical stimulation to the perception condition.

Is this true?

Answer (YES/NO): NO